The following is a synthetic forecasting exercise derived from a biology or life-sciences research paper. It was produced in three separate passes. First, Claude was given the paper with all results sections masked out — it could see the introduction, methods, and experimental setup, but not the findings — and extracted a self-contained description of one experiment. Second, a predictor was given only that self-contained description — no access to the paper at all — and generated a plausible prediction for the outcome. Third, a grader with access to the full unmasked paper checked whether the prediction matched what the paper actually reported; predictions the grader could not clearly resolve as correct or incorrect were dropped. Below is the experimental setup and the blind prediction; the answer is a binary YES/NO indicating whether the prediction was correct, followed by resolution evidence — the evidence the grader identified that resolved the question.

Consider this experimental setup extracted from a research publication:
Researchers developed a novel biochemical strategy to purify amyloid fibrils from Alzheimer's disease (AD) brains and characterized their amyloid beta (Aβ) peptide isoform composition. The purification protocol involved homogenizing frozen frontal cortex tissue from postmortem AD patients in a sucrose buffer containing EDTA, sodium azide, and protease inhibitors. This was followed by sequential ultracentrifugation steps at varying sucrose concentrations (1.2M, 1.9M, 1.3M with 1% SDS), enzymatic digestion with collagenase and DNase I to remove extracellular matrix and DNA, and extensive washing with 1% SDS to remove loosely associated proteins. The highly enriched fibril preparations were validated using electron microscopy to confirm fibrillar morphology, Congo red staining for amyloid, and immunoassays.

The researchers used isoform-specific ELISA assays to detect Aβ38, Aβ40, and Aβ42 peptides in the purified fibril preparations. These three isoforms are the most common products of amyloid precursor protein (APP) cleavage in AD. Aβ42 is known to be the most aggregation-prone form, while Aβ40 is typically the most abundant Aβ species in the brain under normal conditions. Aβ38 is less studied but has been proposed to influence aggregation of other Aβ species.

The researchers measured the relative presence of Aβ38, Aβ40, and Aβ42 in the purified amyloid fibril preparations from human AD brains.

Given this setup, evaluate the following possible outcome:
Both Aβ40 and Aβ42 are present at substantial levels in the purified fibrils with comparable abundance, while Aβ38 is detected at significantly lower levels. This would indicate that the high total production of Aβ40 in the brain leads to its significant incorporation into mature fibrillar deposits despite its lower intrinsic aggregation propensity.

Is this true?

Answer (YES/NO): NO